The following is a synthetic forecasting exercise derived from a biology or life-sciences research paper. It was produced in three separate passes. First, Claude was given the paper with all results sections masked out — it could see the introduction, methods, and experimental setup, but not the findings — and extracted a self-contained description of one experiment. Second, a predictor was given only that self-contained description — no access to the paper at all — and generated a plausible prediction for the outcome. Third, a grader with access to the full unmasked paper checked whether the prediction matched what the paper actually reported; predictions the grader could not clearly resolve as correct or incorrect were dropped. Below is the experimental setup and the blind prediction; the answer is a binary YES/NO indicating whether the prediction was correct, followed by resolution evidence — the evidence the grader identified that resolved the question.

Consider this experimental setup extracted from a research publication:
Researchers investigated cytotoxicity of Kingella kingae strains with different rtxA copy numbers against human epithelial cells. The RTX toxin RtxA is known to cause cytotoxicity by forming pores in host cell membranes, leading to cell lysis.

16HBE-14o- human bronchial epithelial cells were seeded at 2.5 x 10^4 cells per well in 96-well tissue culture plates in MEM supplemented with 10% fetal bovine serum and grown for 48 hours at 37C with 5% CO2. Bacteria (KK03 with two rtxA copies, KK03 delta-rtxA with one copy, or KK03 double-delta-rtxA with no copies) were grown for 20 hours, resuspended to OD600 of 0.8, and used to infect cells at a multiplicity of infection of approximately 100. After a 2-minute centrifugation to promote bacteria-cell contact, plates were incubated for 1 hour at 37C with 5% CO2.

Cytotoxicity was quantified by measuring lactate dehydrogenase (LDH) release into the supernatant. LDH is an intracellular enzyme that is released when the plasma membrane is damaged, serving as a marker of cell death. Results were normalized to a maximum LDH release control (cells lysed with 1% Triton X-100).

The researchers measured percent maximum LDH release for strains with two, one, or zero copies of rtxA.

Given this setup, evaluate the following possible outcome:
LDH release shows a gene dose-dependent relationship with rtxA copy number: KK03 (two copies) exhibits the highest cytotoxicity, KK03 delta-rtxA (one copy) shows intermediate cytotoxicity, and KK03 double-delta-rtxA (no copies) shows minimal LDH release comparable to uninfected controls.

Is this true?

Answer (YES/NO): NO